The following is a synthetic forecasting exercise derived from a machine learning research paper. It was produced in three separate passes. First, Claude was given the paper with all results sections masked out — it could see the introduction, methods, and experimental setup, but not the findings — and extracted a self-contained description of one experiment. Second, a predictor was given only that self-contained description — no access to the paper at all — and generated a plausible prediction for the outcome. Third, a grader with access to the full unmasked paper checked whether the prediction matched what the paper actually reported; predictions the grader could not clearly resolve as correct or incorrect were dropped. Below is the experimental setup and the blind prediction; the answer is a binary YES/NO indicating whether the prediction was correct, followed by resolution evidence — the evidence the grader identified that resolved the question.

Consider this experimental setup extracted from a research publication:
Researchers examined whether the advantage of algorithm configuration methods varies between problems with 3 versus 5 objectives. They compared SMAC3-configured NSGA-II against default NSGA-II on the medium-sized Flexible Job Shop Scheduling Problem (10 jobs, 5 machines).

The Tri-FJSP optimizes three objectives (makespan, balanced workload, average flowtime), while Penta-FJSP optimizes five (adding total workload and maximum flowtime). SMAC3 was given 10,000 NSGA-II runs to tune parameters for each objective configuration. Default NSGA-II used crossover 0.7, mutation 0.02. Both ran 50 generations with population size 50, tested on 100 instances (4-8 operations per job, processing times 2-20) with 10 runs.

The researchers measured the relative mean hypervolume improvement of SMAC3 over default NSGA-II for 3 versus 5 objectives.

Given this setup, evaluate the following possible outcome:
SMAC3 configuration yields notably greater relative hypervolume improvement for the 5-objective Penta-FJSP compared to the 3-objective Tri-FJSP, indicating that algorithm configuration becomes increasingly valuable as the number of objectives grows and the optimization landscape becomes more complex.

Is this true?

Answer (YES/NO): NO